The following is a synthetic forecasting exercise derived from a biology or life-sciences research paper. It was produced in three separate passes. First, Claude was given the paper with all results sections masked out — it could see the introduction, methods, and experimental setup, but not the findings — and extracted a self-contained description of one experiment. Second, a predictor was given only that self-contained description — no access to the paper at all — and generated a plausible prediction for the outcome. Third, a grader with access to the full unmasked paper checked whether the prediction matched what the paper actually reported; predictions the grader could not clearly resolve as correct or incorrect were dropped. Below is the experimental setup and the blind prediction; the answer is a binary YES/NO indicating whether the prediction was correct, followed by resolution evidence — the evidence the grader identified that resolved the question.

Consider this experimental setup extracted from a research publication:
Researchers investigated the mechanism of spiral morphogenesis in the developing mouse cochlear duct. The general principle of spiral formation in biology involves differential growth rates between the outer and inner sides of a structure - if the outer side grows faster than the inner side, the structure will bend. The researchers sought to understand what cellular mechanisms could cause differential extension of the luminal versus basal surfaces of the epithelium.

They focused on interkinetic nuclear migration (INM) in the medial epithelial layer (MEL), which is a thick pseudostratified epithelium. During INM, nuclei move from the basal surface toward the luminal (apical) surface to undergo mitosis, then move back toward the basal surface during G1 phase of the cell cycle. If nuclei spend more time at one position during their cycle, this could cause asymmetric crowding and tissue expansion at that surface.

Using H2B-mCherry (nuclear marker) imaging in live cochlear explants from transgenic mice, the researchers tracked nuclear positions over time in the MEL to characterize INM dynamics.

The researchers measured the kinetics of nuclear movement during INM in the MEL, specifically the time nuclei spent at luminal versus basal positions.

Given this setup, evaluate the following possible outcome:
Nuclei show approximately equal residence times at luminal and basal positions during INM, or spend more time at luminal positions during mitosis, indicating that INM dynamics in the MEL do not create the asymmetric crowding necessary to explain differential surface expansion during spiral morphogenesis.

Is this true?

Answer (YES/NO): NO